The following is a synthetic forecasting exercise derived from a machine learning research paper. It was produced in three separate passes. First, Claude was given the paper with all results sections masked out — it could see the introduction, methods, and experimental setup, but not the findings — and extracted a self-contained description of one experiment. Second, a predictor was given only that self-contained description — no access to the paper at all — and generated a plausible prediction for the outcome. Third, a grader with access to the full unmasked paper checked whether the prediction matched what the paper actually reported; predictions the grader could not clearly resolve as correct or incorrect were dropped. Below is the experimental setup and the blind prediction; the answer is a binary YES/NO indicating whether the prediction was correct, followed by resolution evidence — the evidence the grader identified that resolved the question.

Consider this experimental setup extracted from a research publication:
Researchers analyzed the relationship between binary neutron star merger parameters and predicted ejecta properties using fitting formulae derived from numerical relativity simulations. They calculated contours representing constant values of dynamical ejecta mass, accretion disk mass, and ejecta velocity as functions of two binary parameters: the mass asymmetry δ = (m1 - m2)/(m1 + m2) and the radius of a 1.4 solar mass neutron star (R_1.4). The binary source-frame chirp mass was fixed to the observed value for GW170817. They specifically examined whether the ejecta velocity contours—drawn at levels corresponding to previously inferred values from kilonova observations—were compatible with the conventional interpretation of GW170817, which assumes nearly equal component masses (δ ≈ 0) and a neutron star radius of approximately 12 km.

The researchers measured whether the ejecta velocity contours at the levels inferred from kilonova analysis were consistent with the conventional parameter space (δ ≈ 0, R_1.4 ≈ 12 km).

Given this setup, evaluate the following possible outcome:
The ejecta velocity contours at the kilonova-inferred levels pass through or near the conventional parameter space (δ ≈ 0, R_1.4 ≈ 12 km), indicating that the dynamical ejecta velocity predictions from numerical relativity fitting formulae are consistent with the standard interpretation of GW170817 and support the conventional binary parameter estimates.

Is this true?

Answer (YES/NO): NO